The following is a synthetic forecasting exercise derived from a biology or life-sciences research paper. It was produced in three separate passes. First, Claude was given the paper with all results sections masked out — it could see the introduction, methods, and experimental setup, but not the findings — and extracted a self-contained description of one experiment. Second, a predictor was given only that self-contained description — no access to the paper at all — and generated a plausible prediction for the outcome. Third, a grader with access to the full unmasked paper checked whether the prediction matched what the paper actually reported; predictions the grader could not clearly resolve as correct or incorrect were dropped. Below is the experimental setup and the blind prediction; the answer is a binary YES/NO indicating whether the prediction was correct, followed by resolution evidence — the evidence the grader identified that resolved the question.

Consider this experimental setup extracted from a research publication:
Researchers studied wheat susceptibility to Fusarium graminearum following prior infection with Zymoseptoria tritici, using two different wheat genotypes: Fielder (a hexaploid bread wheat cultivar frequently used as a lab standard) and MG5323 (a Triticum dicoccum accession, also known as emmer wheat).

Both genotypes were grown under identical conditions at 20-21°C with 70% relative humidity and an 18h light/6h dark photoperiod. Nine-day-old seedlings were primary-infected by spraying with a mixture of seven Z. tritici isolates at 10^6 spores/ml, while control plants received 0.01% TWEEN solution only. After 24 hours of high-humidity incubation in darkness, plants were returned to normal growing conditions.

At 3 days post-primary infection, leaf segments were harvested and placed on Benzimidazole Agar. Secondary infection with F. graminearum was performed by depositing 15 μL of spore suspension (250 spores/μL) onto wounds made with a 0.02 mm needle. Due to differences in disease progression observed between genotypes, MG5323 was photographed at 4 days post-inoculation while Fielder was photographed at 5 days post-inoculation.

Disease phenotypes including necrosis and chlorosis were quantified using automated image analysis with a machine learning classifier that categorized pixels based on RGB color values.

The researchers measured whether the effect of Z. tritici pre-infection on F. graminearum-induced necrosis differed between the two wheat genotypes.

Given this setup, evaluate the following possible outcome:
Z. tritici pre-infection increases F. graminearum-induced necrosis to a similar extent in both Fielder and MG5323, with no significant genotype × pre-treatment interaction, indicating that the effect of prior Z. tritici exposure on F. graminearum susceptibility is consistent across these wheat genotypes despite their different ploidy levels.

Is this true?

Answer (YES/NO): NO